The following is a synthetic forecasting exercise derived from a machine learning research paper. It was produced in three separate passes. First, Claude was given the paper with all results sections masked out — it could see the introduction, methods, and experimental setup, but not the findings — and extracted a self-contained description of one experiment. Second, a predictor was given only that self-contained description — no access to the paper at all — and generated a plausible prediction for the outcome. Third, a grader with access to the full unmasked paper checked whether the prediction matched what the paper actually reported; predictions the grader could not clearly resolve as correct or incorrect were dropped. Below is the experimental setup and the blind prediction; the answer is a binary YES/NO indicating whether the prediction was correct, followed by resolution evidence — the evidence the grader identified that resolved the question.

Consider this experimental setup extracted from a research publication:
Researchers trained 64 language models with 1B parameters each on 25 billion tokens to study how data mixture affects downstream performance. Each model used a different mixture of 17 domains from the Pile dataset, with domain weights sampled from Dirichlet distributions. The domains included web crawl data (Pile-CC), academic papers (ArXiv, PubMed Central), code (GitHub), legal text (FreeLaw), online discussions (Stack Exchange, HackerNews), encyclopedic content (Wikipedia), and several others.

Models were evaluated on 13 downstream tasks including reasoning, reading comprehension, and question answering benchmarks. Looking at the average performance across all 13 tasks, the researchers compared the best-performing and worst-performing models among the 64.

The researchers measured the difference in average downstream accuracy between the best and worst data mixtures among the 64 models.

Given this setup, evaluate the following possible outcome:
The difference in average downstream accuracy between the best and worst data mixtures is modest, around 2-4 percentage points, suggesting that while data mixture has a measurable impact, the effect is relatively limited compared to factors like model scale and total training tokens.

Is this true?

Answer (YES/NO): NO